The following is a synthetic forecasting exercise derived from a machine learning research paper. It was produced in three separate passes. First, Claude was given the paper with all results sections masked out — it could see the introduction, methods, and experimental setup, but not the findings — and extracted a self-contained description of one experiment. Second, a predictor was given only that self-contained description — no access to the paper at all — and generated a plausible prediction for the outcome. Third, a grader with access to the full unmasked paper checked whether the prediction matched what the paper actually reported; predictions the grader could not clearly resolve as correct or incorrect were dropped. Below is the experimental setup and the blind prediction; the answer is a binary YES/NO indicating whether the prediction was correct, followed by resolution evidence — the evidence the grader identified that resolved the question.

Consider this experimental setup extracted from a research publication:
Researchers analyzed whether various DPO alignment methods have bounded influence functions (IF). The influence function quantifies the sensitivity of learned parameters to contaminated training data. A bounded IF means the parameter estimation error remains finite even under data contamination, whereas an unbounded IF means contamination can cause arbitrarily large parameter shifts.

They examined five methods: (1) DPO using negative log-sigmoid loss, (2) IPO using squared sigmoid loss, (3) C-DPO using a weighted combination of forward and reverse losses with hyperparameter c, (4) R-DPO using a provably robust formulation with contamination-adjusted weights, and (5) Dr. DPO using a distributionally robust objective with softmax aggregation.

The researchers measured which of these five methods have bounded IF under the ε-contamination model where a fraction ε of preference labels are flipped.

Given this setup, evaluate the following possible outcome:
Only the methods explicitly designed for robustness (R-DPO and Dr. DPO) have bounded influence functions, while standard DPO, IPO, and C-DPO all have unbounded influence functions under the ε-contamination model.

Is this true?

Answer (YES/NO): NO